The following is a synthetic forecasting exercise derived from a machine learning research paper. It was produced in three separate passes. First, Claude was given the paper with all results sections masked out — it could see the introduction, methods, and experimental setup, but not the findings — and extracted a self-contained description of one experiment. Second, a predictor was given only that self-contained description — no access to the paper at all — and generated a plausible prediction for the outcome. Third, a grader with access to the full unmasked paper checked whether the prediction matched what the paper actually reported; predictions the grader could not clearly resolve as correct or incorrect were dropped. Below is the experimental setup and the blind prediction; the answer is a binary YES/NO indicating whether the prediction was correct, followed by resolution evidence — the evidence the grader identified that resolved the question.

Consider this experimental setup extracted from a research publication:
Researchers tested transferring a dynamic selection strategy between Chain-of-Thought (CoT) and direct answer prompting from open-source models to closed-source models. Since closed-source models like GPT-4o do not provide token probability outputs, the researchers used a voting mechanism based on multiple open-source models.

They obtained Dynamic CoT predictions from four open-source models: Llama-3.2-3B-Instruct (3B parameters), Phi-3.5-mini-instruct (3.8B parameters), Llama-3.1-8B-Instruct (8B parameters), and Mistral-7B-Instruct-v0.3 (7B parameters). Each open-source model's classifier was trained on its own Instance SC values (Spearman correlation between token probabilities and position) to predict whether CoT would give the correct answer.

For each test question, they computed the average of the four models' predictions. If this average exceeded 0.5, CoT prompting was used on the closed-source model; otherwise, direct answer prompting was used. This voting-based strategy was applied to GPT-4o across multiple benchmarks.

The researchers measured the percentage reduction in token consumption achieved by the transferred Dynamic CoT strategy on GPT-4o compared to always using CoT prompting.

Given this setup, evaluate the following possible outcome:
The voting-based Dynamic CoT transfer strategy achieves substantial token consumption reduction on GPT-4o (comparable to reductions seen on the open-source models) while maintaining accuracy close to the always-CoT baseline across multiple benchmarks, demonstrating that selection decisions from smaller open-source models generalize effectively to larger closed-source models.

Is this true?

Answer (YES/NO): YES